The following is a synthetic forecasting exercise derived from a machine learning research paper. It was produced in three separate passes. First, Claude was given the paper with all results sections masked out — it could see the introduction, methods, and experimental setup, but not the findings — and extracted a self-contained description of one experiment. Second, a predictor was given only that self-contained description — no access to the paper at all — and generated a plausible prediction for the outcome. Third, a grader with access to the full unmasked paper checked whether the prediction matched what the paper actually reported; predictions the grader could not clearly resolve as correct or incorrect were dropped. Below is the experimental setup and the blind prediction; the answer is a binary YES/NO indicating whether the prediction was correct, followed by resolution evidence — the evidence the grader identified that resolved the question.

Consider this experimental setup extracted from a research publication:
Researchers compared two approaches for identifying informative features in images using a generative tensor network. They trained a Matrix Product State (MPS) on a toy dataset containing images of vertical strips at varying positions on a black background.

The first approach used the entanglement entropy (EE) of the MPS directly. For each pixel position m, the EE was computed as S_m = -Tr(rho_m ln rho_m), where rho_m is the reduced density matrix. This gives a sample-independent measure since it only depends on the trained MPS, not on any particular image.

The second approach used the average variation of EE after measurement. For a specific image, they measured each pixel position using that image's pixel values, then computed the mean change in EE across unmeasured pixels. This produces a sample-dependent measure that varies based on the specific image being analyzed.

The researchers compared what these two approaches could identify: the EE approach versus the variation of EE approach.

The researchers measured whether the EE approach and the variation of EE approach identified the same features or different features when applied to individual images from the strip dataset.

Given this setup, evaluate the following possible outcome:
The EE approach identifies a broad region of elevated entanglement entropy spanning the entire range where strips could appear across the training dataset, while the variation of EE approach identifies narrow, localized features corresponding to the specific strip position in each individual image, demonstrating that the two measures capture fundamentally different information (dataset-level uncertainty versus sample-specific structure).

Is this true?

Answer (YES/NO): YES